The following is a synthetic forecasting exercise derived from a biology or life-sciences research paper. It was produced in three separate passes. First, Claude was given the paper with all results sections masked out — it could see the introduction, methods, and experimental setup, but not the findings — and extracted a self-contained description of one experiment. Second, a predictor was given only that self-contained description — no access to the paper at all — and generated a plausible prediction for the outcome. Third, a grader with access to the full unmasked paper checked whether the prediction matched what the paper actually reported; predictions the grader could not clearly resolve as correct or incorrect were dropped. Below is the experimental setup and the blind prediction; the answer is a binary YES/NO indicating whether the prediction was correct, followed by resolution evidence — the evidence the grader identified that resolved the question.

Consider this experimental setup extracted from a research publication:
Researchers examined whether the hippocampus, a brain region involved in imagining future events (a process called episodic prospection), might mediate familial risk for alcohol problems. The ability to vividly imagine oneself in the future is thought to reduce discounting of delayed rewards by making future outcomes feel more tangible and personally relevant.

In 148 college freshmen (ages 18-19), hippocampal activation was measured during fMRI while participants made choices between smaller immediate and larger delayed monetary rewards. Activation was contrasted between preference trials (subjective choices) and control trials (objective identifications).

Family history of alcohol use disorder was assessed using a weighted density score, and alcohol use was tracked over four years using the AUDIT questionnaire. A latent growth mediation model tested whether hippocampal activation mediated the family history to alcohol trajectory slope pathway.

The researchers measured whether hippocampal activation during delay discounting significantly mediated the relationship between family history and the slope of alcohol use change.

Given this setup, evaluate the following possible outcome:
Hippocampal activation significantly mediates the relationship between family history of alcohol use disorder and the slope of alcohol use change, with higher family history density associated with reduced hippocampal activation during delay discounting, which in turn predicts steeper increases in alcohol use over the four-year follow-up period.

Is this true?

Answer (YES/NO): NO